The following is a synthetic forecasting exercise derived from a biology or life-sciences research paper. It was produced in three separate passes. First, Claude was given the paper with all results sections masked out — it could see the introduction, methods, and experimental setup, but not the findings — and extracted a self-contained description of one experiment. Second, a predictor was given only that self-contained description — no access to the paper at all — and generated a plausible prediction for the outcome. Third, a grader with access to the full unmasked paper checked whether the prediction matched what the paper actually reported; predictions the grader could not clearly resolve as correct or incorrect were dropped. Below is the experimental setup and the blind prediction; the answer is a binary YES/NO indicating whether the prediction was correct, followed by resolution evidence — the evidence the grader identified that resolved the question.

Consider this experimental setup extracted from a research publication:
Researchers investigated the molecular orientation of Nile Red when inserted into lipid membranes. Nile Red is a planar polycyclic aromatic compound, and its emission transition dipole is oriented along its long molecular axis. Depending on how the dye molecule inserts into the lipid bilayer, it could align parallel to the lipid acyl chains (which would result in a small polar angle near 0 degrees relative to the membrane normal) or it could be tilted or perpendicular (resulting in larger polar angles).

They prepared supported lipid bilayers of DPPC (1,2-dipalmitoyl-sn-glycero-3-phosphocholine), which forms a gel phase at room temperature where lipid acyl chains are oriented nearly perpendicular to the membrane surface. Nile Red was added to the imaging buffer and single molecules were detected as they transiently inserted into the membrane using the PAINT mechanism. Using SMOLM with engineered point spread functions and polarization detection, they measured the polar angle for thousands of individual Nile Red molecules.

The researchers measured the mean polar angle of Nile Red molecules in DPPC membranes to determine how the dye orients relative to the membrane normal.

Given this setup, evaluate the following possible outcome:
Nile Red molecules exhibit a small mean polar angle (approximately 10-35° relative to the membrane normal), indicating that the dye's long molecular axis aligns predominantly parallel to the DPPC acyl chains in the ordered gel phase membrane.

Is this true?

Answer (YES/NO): YES